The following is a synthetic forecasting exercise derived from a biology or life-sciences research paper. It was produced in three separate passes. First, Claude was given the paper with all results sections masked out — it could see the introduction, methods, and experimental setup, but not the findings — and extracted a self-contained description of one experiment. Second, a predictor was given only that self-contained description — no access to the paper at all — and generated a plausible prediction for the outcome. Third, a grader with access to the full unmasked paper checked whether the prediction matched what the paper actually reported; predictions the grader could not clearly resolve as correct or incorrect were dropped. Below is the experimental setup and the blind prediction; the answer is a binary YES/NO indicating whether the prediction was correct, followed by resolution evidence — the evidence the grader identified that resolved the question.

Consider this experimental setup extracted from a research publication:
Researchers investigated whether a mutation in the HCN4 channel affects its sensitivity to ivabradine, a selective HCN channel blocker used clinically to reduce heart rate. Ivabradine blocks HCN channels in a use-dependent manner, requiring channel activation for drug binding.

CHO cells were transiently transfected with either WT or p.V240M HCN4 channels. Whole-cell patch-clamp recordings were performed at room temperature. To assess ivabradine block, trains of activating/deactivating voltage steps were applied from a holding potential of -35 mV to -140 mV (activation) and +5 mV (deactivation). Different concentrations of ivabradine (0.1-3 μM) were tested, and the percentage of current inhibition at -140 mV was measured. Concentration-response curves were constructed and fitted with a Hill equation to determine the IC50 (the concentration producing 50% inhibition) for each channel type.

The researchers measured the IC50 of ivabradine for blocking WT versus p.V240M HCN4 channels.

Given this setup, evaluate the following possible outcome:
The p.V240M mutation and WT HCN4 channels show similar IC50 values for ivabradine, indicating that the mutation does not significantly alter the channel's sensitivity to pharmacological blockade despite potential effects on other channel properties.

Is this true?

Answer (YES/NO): YES